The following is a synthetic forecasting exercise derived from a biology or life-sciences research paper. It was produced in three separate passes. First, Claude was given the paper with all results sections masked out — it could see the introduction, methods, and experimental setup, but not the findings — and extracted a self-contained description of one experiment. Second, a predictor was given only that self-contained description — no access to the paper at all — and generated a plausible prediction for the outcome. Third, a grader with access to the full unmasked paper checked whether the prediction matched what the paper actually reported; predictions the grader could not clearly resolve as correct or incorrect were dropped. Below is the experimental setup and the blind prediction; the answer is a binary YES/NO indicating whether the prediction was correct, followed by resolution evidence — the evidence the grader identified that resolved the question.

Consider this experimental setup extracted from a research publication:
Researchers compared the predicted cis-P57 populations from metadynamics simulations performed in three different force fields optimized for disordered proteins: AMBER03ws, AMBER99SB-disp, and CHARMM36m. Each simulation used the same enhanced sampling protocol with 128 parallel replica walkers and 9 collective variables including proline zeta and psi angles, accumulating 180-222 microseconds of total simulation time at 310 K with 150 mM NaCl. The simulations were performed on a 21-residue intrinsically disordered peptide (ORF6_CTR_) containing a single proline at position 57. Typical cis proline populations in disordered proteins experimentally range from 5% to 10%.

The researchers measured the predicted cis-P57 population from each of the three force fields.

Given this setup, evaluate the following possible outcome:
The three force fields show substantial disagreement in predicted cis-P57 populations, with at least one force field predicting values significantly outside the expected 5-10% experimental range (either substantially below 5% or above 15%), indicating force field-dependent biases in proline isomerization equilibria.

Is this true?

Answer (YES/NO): YES